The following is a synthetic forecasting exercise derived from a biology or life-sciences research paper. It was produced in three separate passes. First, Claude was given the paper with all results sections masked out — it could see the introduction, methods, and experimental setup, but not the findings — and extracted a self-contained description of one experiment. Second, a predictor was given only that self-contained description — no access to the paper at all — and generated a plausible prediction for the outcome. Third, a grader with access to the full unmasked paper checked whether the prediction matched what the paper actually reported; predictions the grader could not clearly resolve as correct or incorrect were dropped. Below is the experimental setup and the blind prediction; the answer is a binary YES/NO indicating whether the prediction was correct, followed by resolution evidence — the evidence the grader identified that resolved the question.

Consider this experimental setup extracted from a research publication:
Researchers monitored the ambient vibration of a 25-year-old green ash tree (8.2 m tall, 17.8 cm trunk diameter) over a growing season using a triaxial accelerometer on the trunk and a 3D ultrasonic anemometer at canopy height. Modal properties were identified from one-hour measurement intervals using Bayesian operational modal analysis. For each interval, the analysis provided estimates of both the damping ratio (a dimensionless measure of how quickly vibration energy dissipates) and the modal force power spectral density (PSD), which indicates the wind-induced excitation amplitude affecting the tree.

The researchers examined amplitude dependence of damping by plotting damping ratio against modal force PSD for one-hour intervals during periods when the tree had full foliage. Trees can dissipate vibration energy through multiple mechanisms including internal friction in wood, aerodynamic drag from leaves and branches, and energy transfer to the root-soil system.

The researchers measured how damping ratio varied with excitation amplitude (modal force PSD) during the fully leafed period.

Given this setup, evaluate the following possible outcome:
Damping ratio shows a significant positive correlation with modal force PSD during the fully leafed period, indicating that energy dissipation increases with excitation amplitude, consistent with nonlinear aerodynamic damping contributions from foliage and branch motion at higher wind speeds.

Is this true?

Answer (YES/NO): YES